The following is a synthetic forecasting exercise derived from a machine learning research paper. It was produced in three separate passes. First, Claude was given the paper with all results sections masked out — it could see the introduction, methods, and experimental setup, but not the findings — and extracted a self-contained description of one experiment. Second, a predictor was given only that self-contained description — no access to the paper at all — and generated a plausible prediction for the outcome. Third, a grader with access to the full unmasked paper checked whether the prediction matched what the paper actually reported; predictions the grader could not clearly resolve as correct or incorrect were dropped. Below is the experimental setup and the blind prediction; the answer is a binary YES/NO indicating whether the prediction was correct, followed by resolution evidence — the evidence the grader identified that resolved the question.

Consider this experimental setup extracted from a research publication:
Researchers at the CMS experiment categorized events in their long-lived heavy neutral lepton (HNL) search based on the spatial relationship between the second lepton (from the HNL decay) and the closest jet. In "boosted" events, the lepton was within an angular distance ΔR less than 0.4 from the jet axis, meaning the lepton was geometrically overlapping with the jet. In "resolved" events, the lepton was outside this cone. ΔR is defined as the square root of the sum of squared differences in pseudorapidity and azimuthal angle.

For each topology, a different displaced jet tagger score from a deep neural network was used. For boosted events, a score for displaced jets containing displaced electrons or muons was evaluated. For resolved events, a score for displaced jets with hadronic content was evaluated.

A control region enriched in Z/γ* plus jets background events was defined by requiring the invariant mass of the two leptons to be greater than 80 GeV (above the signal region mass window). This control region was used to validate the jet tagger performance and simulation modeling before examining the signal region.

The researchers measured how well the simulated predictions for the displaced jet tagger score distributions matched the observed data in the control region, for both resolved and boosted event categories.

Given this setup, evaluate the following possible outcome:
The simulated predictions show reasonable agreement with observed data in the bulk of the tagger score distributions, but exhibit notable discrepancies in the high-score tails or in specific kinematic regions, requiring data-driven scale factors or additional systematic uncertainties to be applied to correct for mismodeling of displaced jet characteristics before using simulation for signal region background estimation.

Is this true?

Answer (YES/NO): NO